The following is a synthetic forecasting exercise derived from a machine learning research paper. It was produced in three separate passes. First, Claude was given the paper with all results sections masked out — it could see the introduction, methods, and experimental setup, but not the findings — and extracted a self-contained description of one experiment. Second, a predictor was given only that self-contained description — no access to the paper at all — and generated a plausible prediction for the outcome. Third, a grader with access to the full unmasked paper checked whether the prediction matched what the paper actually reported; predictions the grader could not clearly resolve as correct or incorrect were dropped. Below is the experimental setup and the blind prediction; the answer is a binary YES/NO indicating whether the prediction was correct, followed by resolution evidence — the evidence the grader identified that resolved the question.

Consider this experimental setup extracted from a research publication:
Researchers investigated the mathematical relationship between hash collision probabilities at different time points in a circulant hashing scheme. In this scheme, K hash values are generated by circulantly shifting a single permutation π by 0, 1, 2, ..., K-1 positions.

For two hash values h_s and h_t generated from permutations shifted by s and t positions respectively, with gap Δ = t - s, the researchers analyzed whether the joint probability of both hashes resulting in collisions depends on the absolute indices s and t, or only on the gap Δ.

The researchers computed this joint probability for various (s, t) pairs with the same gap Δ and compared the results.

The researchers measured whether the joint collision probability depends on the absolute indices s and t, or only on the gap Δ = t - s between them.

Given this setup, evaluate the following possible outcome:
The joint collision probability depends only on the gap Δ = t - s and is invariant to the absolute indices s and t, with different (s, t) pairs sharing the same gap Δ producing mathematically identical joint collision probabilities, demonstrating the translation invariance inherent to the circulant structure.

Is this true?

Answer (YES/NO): YES